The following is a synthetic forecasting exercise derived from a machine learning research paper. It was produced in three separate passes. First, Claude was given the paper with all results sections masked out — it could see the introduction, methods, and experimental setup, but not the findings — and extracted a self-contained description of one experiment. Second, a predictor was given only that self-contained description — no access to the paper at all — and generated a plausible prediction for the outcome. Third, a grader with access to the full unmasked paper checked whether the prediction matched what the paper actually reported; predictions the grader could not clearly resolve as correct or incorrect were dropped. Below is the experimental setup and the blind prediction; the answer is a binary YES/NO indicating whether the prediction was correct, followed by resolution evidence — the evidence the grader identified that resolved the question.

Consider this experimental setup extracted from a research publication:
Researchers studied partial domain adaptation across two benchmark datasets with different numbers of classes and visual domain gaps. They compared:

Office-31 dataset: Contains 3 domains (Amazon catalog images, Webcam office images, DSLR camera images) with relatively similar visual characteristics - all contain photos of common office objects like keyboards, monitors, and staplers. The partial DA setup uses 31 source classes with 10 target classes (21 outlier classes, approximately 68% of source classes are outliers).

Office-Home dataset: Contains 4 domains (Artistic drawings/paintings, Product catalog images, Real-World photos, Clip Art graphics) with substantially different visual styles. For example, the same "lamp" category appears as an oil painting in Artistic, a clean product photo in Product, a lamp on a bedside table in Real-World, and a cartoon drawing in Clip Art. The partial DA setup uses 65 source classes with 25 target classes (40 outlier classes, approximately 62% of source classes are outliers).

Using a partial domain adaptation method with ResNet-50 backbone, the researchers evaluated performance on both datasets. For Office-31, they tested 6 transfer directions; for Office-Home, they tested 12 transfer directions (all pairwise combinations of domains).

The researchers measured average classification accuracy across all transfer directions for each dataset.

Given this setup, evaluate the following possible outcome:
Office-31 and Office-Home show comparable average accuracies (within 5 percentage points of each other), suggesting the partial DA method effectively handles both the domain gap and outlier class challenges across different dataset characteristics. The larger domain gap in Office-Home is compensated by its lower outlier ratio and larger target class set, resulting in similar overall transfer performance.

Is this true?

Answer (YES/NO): NO